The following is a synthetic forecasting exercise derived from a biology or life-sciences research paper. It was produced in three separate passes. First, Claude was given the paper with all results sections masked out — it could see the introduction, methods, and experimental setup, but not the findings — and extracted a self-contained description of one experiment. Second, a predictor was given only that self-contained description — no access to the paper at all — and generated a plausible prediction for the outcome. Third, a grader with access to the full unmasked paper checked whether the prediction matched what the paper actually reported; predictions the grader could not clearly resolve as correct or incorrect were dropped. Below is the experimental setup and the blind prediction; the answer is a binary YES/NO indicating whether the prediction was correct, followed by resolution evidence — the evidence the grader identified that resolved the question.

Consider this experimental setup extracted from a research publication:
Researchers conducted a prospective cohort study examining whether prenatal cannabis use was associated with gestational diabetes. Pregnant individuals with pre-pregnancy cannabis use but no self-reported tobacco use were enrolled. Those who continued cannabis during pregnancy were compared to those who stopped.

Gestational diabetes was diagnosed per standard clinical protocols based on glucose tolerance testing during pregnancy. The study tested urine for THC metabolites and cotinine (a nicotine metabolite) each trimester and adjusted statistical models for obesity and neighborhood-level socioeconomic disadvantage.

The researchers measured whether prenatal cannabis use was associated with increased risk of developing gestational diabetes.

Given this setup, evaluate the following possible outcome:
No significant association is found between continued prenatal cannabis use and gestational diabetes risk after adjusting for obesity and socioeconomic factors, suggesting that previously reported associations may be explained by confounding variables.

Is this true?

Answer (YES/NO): YES